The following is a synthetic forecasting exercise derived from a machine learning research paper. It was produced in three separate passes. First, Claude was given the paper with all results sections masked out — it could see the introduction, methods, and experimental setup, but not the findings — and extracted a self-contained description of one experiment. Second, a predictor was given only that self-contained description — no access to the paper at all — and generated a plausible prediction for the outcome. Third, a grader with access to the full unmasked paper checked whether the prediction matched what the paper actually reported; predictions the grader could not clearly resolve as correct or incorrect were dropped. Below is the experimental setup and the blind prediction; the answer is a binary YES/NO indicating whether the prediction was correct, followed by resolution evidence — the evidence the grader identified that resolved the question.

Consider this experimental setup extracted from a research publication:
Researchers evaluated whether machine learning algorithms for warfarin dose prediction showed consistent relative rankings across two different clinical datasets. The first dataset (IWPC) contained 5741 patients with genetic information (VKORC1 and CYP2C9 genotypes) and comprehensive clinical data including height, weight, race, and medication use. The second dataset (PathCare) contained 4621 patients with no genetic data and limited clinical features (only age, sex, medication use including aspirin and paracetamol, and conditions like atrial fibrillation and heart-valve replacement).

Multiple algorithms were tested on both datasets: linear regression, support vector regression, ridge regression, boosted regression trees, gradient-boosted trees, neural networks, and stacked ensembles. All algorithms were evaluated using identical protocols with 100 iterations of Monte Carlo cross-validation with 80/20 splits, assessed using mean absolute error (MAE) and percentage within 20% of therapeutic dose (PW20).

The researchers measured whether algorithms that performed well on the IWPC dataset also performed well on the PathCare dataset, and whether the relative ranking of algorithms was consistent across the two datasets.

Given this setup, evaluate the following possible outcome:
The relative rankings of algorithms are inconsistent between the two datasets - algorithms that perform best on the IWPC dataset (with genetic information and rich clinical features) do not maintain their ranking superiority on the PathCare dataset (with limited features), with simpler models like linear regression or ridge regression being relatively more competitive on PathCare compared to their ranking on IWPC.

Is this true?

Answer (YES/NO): NO